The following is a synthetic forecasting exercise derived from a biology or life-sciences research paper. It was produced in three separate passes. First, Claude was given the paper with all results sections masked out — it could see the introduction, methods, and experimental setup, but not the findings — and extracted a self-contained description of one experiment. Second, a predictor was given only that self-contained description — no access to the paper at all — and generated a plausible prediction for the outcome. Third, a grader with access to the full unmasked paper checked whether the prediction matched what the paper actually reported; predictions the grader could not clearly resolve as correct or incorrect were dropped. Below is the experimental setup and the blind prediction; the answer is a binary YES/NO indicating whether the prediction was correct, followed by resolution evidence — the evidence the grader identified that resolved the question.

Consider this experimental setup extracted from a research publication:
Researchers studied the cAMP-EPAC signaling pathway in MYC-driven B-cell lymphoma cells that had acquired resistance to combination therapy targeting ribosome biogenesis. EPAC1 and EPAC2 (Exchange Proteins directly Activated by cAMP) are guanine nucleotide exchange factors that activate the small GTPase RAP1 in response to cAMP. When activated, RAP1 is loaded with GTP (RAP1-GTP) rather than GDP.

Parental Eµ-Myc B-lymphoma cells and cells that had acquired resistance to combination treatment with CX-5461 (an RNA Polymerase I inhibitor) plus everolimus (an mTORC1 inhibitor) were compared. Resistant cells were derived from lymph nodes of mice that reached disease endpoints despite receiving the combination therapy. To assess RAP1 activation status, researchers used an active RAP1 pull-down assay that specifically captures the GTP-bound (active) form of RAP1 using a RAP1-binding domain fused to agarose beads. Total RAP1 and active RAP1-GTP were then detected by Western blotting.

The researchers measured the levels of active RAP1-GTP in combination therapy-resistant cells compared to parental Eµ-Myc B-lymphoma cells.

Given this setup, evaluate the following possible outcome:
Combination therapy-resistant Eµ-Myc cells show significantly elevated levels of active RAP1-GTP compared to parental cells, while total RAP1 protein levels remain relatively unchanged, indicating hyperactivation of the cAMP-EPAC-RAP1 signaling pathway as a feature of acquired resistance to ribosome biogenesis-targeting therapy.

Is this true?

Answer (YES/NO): YES